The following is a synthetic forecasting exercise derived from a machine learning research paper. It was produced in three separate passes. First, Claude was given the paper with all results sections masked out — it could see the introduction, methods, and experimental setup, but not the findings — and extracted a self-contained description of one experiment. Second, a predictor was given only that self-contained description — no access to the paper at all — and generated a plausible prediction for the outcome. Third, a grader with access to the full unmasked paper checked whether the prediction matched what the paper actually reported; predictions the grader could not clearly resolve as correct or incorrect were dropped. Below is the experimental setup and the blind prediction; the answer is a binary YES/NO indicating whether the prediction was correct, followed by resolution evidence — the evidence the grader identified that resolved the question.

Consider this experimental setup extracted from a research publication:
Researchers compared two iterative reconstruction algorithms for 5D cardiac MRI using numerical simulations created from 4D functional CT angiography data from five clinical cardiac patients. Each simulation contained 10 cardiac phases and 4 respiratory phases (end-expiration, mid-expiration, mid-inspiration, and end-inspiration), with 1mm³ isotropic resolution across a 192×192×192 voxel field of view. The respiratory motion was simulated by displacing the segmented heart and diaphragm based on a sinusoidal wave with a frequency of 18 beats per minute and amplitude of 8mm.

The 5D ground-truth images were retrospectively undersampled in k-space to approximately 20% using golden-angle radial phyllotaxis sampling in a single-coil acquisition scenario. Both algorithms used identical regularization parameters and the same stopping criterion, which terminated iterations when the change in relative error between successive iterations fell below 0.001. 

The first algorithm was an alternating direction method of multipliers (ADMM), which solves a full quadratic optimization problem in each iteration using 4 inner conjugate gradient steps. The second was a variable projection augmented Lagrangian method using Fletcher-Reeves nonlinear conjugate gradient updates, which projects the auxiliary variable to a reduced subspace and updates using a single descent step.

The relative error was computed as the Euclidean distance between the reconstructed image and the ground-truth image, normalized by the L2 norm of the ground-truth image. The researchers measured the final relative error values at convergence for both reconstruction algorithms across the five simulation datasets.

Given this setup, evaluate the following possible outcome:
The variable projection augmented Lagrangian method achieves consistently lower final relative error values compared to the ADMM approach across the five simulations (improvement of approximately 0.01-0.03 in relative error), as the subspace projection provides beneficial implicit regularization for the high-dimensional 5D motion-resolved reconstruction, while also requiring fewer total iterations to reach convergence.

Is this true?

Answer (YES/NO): NO